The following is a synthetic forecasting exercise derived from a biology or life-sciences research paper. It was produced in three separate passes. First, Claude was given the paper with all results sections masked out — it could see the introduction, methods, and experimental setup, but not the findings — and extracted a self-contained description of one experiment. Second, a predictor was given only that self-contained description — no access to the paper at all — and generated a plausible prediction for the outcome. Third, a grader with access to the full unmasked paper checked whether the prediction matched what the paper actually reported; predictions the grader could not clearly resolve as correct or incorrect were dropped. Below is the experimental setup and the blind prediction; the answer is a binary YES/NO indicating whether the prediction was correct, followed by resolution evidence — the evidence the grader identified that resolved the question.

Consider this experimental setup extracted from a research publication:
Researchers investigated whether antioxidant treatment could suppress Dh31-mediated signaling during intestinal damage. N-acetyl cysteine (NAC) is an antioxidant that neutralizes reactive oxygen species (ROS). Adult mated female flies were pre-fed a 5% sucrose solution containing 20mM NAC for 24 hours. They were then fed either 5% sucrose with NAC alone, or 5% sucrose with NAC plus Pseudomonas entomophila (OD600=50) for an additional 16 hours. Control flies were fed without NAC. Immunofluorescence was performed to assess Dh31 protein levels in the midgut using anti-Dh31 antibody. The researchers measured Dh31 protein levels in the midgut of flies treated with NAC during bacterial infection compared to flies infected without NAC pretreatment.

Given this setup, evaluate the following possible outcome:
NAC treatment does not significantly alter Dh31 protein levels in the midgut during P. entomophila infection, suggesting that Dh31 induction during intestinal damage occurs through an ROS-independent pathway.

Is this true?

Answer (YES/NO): NO